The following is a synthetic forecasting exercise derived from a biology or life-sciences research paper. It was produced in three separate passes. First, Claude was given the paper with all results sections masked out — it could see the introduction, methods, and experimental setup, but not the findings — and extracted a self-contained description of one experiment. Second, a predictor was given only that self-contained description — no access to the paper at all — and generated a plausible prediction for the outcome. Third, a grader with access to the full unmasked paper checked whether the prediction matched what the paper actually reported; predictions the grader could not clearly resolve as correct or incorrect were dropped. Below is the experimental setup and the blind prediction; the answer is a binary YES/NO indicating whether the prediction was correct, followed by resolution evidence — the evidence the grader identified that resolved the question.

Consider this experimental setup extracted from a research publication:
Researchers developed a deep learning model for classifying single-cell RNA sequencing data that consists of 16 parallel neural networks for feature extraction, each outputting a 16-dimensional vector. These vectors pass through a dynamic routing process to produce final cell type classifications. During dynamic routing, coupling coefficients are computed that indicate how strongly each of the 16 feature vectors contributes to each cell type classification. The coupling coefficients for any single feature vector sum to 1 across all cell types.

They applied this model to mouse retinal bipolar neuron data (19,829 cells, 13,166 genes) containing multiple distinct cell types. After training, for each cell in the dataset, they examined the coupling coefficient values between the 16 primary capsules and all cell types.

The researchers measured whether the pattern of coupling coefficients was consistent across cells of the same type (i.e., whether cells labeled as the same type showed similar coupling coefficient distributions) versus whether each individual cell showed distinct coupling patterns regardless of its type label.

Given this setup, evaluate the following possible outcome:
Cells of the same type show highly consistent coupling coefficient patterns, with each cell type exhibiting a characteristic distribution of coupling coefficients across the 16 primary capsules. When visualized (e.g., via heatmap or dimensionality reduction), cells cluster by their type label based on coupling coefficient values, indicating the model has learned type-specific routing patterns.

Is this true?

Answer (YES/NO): YES